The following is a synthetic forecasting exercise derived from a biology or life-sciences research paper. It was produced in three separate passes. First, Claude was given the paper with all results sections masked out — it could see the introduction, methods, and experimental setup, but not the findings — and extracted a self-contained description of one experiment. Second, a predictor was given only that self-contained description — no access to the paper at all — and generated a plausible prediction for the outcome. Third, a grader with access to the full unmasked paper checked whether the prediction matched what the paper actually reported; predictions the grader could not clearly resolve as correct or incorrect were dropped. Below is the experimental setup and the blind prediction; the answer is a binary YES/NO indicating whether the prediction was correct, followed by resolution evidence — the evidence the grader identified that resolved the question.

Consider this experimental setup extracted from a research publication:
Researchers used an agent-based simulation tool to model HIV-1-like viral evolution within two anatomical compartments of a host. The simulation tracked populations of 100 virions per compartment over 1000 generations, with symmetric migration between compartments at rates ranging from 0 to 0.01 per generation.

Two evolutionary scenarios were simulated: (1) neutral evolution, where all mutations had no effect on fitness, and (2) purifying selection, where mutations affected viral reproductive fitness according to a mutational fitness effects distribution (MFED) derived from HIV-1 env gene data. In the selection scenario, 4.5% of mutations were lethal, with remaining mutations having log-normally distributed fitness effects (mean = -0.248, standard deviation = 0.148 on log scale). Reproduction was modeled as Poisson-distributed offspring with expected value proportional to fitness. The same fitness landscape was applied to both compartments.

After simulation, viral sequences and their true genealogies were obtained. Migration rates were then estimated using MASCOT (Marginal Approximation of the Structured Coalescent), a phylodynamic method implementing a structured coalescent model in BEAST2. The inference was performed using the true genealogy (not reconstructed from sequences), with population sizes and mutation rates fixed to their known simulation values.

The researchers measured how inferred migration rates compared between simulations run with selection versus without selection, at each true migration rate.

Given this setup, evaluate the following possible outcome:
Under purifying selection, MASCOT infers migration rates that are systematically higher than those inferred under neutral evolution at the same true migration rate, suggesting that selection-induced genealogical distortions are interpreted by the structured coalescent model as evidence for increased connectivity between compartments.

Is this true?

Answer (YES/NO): YES